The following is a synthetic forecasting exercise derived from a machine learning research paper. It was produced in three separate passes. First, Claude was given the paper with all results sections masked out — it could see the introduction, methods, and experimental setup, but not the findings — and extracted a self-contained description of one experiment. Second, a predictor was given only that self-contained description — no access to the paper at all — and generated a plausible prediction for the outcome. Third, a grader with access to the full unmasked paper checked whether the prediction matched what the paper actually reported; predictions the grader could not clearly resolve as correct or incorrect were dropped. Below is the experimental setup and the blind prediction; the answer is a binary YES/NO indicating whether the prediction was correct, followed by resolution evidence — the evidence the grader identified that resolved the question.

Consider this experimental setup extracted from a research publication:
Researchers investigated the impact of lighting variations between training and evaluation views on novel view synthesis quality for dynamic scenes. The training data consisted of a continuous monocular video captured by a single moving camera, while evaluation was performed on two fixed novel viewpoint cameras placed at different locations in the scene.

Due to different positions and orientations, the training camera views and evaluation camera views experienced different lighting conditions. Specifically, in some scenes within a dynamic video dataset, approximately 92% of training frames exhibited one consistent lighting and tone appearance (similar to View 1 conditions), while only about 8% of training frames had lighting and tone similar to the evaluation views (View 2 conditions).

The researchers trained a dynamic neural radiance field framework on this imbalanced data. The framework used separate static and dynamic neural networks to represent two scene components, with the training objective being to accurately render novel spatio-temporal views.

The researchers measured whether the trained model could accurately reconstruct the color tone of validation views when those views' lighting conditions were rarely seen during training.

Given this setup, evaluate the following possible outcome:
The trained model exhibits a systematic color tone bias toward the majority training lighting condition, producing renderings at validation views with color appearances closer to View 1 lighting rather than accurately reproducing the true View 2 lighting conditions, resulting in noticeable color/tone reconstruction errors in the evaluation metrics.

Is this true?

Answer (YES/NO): YES